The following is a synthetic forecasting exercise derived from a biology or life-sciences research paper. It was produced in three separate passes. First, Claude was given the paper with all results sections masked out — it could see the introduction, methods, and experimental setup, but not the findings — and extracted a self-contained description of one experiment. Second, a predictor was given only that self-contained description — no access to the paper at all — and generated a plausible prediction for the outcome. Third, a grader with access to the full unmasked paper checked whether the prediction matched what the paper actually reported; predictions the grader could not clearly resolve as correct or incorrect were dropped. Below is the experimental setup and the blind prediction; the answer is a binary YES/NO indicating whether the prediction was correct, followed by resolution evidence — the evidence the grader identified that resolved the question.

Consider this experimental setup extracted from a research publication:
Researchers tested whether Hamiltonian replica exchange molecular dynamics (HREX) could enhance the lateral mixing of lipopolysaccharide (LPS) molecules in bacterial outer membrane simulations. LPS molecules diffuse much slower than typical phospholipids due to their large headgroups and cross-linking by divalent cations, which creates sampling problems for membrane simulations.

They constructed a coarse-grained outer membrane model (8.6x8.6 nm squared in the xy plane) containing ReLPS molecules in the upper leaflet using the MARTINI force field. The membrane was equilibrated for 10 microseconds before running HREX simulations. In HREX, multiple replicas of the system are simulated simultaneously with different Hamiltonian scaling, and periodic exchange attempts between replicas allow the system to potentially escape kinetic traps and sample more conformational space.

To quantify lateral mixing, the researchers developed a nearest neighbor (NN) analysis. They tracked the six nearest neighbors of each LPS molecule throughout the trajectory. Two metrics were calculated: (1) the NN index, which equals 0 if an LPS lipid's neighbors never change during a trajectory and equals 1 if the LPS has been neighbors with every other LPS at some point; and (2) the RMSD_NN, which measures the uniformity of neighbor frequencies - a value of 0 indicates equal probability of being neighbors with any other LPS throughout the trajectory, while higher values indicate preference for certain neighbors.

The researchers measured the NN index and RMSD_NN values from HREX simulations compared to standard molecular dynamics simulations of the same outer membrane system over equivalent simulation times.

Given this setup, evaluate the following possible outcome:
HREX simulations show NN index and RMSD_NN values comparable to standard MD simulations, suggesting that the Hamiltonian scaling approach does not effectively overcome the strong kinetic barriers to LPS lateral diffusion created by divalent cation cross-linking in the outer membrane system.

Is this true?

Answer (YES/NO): NO